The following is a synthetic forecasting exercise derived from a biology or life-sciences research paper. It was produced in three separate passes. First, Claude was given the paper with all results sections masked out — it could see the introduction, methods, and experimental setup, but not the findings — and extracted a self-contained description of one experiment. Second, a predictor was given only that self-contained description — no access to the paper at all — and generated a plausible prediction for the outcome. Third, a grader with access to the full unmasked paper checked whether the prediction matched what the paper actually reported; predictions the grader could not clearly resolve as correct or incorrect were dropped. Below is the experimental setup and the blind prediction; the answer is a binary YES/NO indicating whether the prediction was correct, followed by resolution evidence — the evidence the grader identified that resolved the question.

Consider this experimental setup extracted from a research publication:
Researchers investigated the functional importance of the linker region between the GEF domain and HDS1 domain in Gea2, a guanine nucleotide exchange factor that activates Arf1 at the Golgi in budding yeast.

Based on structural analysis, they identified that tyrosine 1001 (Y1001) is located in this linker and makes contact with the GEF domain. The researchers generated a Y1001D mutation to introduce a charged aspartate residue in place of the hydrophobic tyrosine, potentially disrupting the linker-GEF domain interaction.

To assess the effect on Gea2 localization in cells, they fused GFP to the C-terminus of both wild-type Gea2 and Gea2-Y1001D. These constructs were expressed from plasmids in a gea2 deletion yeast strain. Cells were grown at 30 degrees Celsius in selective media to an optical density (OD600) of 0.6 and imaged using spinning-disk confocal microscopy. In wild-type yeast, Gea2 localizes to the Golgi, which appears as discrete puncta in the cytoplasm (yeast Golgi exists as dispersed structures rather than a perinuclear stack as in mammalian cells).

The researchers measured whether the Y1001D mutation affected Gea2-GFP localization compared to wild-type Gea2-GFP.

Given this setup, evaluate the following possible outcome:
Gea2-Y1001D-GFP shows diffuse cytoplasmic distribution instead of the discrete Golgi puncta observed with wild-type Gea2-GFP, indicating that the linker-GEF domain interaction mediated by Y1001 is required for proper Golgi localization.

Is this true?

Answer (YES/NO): YES